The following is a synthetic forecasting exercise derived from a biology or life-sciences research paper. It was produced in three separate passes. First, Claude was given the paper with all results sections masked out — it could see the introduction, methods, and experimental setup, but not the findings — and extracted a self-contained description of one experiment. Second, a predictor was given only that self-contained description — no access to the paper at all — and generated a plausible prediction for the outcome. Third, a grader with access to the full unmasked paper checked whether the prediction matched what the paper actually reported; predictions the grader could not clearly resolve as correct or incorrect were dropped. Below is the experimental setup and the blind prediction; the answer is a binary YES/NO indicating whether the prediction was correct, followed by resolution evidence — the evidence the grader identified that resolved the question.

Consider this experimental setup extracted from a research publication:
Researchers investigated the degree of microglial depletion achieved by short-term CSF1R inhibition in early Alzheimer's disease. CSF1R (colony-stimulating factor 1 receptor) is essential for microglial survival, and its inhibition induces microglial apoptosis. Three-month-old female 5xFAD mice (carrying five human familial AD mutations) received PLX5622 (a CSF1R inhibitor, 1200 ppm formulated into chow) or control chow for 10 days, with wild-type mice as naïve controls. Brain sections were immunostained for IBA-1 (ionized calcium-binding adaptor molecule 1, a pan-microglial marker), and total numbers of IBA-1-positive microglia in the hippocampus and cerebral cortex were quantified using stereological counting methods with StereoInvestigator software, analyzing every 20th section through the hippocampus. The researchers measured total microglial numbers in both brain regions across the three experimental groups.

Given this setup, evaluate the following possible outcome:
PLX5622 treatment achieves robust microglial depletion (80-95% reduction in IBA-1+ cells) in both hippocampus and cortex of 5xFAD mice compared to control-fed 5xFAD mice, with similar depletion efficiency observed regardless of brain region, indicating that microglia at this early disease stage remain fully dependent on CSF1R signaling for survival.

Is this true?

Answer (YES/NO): NO